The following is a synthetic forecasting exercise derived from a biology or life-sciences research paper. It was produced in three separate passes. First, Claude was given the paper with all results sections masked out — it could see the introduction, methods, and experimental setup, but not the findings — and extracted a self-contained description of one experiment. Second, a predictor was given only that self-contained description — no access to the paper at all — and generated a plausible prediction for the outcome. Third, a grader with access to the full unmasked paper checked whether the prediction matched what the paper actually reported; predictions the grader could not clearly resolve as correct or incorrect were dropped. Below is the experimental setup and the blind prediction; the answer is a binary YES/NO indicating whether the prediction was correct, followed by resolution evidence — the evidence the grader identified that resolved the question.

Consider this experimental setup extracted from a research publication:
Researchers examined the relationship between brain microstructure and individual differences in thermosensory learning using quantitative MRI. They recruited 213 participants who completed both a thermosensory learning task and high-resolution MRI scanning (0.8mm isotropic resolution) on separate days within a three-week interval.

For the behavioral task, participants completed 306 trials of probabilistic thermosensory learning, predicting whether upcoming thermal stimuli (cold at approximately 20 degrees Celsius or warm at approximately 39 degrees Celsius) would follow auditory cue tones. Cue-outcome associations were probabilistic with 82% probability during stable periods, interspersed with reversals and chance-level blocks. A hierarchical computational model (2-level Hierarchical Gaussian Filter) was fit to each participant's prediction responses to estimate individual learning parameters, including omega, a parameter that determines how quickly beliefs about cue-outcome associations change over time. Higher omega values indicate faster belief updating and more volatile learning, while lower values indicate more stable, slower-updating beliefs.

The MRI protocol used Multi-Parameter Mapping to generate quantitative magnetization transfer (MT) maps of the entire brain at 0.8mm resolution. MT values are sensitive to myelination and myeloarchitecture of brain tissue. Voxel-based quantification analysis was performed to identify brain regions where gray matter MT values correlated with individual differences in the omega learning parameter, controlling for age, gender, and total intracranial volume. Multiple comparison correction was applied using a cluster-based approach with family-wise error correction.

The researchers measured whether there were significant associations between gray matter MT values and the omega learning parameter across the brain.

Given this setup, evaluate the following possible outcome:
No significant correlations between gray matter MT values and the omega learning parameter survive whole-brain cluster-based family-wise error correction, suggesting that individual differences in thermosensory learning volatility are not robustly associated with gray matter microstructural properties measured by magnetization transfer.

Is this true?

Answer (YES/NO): YES